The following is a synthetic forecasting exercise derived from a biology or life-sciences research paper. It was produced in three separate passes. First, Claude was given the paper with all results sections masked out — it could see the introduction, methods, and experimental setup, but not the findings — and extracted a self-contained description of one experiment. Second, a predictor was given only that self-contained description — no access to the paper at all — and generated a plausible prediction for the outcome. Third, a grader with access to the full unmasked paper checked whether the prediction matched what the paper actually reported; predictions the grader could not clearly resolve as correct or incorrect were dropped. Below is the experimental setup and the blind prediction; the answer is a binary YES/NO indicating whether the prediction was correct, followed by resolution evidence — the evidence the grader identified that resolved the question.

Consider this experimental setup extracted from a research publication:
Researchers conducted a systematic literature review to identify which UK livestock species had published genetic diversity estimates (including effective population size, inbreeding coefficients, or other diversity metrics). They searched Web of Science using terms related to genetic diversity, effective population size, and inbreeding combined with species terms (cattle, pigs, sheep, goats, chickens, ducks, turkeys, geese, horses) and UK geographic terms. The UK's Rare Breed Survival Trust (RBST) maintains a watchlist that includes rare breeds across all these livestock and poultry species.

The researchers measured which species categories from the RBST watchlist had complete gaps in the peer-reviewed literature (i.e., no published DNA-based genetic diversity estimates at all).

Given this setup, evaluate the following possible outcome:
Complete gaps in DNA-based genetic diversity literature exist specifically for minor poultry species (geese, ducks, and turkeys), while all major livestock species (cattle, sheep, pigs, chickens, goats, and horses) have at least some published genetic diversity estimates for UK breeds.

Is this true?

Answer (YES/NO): NO